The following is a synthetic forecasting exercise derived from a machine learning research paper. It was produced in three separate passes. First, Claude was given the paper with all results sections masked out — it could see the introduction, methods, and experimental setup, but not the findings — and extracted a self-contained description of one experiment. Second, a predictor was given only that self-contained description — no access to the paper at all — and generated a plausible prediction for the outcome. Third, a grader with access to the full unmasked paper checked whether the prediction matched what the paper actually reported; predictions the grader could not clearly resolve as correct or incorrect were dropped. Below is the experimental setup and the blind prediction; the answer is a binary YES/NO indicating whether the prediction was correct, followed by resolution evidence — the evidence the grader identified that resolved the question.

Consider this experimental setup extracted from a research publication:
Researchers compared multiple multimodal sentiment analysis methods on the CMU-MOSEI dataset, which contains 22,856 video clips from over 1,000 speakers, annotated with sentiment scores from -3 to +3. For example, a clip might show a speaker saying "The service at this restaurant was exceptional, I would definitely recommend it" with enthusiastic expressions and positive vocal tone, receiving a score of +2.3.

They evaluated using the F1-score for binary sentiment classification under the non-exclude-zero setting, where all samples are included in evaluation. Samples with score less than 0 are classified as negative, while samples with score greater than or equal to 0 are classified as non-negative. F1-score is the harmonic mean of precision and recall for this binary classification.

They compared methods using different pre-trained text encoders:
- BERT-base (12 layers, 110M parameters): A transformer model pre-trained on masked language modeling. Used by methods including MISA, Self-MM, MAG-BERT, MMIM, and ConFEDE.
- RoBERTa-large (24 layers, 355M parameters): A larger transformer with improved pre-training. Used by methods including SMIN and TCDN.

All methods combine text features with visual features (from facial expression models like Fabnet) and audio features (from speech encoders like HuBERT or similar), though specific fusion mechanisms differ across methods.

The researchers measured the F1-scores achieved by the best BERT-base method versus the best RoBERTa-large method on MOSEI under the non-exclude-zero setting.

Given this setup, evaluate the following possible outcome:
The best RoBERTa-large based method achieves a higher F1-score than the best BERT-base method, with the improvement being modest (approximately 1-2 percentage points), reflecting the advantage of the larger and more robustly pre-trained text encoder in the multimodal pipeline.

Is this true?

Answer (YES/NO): NO